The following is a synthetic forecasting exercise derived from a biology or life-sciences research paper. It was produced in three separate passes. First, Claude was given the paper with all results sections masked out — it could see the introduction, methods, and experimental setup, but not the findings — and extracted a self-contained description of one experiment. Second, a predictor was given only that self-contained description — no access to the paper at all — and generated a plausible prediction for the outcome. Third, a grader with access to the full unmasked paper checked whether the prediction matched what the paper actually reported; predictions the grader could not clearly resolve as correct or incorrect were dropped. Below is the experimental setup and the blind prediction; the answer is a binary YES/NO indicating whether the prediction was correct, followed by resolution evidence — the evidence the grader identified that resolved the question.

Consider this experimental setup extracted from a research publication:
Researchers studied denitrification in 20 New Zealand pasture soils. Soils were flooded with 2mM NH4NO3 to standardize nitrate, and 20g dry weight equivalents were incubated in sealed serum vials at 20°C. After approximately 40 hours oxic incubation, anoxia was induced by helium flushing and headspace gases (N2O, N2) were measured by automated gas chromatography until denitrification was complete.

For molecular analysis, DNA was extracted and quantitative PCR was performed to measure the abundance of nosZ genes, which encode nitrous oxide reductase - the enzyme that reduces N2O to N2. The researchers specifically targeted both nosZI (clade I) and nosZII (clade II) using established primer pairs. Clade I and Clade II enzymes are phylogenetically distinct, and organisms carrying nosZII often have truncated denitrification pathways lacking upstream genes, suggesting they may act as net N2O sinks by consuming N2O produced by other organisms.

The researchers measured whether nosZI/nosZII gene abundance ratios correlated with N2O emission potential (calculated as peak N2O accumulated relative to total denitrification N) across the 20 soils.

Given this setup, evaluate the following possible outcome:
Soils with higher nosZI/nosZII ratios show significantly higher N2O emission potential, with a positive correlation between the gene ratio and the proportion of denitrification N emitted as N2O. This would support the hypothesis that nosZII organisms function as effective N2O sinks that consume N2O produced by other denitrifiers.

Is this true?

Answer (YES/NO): NO